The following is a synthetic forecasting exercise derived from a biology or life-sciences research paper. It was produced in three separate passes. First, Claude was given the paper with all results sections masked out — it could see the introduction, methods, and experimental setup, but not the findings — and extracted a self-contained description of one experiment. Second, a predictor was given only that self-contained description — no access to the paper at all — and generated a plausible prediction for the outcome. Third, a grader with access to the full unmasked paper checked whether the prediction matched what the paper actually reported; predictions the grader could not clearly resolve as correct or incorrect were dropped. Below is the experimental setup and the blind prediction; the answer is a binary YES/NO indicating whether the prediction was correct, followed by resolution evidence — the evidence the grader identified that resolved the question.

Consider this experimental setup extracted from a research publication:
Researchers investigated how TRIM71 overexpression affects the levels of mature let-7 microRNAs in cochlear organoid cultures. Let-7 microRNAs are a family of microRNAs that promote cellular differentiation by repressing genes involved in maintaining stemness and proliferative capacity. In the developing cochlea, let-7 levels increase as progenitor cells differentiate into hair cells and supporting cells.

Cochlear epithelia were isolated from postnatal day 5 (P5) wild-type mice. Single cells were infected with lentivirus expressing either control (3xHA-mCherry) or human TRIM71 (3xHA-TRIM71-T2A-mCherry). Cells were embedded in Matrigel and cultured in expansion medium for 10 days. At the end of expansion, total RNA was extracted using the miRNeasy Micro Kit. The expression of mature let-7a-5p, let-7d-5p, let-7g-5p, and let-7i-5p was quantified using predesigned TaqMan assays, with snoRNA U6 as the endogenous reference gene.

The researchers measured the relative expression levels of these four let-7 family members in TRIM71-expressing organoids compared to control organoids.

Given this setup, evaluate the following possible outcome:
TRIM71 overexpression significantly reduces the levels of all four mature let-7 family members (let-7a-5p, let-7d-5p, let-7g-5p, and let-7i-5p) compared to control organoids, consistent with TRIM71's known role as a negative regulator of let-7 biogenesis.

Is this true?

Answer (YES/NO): NO